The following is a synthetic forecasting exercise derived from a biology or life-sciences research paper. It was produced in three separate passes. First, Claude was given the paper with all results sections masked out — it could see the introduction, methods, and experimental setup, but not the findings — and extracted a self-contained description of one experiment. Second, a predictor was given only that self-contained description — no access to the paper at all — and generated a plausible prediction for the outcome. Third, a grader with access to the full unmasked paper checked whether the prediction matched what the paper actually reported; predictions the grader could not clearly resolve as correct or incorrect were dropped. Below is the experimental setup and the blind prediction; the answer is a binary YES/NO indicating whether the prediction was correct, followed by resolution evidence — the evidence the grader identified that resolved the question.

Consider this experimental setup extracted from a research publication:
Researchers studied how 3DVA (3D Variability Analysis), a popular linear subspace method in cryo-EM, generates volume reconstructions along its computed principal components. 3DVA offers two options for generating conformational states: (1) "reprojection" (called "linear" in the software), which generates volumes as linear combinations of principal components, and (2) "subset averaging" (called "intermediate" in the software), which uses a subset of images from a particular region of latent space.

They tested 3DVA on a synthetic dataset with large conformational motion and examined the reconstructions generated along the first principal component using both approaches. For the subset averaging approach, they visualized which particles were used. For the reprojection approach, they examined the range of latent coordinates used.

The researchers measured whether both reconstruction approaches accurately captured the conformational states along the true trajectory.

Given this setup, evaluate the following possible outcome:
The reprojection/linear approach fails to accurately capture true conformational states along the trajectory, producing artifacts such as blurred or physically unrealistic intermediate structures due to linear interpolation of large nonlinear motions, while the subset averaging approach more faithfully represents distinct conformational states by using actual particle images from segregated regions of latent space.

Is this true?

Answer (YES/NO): NO